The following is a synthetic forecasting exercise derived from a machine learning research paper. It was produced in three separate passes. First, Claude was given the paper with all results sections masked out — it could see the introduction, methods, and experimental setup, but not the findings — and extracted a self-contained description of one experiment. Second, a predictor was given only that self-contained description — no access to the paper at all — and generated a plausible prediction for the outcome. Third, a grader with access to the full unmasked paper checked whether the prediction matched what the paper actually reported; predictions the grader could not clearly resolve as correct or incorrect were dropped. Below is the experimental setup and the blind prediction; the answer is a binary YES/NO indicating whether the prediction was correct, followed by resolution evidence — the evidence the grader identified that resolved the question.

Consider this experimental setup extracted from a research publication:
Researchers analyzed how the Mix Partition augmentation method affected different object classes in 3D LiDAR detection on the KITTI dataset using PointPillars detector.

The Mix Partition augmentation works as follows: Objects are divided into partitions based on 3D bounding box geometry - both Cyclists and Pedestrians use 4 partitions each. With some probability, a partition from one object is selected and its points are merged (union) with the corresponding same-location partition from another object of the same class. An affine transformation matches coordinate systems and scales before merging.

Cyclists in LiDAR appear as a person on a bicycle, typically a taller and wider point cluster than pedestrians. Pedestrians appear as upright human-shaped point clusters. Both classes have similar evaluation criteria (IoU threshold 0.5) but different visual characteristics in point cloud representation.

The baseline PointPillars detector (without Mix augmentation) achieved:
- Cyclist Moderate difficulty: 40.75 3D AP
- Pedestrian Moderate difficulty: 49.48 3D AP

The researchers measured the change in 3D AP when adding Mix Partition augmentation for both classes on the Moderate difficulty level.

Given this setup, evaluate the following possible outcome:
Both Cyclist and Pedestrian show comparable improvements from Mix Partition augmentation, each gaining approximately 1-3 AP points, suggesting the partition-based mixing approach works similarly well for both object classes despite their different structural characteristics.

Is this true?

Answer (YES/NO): NO